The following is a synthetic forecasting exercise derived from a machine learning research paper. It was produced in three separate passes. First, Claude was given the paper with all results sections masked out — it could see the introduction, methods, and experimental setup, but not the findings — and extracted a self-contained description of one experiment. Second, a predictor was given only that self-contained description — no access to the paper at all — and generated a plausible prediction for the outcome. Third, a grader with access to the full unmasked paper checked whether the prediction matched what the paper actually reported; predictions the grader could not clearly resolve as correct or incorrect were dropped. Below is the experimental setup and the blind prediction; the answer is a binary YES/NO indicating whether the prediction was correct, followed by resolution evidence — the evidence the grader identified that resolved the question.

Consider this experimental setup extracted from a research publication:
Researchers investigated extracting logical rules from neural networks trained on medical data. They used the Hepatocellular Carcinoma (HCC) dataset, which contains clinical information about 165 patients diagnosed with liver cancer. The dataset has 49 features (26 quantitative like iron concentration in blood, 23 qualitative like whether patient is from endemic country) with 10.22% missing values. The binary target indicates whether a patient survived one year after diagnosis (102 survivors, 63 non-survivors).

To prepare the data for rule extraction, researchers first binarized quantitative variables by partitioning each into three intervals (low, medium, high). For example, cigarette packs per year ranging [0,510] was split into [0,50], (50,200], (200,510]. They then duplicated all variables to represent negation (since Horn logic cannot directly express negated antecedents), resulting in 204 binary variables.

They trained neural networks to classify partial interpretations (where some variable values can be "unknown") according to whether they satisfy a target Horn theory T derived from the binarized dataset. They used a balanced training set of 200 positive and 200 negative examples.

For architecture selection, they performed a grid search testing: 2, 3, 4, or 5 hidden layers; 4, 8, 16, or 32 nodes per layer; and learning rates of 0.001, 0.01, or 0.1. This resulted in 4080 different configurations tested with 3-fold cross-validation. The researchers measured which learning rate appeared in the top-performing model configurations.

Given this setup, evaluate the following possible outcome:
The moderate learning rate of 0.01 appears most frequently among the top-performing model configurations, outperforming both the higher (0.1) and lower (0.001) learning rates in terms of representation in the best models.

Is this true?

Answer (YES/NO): NO